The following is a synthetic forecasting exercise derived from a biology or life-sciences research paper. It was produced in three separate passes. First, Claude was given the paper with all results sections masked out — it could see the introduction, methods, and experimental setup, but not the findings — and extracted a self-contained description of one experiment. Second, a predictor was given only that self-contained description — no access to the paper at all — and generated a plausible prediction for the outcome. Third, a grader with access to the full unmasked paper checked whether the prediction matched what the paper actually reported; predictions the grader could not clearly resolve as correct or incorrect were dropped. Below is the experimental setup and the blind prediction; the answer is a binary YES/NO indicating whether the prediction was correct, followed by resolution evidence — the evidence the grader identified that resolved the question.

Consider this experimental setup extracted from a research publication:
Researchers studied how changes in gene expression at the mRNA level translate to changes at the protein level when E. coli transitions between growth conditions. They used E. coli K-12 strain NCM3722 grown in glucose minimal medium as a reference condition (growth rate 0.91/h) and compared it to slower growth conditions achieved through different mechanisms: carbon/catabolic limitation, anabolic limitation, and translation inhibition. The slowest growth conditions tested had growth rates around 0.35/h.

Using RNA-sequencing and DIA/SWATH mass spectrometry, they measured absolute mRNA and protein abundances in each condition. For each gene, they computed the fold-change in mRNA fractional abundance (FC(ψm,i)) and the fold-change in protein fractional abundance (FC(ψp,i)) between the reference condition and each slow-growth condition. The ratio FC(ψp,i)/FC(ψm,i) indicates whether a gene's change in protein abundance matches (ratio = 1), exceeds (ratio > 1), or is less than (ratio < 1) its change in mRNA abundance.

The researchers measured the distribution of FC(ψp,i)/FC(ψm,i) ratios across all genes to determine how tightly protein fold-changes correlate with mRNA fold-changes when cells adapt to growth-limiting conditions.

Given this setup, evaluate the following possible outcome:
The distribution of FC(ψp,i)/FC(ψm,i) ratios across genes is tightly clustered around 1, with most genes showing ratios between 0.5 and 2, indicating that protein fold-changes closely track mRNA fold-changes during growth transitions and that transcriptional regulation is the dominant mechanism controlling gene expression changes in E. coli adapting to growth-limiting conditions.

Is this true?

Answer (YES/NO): YES